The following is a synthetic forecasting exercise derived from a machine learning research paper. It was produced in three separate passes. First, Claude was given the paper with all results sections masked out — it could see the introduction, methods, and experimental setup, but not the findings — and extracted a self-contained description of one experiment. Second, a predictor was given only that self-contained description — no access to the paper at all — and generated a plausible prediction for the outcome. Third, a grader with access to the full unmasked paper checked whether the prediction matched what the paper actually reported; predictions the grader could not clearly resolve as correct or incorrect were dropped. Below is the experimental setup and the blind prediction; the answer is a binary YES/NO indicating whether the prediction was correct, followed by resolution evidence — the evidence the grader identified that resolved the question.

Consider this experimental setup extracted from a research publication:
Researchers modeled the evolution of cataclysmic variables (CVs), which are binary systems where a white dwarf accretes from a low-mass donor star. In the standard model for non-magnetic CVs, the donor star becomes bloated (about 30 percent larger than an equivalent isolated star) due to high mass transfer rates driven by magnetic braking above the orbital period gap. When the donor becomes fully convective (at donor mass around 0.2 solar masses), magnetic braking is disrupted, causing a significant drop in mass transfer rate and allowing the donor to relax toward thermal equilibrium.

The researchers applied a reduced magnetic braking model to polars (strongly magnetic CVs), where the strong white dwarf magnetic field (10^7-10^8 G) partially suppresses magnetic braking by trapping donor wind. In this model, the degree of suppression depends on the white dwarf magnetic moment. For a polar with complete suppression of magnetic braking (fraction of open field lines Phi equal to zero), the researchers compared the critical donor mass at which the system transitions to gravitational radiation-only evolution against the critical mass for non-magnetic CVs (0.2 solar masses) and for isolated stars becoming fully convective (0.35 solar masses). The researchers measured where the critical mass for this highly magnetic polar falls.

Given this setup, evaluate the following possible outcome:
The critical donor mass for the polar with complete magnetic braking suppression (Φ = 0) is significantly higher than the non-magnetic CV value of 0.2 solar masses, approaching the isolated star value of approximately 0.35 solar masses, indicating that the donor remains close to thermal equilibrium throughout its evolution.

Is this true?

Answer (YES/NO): YES